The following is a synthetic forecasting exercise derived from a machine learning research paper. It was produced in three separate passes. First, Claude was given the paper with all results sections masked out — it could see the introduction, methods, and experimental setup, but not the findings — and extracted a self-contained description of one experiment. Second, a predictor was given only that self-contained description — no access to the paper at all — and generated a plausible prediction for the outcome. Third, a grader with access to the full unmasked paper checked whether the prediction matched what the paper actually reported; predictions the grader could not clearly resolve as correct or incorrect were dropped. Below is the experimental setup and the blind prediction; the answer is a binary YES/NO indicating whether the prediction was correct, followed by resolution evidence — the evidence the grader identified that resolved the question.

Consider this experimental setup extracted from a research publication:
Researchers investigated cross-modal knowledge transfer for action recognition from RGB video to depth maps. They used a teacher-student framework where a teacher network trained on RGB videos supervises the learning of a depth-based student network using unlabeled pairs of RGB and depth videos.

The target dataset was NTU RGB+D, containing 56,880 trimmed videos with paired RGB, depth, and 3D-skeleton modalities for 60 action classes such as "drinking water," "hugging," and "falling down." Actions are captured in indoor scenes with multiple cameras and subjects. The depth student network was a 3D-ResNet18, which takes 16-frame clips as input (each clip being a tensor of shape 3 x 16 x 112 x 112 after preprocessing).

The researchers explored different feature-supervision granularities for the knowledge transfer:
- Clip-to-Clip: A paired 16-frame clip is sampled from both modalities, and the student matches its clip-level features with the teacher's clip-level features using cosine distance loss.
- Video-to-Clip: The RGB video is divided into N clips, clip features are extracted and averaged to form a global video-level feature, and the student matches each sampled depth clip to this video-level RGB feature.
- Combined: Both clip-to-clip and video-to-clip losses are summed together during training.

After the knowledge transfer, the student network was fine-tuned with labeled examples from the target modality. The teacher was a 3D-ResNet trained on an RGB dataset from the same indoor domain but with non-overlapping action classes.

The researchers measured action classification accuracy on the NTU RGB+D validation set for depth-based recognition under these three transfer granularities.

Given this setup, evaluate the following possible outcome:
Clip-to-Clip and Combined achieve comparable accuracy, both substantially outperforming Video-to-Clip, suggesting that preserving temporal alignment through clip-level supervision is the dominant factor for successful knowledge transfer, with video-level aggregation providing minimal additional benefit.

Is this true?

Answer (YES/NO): NO